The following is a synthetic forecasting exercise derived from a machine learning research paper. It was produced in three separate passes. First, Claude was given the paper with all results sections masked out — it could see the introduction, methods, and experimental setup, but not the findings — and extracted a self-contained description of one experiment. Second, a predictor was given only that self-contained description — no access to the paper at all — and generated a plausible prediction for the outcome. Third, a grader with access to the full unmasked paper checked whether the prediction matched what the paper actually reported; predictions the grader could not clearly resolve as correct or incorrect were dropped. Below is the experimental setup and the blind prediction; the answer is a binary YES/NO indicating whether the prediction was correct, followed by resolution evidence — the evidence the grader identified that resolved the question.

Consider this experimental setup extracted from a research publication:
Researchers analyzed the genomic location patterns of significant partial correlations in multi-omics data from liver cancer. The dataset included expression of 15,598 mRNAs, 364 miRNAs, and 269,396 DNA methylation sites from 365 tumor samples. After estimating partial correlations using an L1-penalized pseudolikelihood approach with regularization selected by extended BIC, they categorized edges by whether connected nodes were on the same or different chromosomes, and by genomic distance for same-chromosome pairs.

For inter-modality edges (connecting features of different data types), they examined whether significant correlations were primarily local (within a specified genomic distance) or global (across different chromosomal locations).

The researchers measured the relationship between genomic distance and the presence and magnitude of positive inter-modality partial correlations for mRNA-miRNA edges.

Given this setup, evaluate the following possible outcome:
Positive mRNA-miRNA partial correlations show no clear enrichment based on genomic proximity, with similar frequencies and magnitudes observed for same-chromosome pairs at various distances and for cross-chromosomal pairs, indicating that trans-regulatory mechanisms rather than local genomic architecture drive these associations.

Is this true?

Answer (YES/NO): NO